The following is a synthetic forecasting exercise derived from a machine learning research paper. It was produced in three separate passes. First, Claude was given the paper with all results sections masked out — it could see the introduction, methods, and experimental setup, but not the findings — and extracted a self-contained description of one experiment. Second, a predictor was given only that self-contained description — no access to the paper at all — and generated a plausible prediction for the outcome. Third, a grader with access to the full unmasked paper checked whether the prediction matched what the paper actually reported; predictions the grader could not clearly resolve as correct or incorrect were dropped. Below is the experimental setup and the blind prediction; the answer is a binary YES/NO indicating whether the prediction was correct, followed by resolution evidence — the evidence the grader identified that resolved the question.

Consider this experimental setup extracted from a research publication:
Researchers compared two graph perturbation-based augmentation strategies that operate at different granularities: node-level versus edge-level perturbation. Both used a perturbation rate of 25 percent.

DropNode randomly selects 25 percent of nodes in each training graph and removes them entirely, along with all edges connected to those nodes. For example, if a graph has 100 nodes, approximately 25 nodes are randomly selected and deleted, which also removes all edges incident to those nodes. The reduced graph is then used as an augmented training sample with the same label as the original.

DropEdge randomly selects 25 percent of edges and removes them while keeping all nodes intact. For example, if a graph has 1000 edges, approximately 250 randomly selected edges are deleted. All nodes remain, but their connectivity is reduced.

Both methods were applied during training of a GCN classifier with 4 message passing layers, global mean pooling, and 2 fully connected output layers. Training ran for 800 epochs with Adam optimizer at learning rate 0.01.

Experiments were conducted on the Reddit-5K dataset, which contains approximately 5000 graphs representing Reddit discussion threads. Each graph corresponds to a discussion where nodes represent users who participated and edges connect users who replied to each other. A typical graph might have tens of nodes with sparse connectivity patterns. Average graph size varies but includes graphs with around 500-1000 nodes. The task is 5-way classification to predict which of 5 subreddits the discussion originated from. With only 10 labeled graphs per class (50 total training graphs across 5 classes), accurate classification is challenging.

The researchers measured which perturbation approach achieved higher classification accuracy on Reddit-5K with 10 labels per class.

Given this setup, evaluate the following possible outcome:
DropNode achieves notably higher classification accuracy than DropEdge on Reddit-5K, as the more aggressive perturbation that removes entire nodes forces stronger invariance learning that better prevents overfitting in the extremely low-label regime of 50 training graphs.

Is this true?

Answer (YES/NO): YES